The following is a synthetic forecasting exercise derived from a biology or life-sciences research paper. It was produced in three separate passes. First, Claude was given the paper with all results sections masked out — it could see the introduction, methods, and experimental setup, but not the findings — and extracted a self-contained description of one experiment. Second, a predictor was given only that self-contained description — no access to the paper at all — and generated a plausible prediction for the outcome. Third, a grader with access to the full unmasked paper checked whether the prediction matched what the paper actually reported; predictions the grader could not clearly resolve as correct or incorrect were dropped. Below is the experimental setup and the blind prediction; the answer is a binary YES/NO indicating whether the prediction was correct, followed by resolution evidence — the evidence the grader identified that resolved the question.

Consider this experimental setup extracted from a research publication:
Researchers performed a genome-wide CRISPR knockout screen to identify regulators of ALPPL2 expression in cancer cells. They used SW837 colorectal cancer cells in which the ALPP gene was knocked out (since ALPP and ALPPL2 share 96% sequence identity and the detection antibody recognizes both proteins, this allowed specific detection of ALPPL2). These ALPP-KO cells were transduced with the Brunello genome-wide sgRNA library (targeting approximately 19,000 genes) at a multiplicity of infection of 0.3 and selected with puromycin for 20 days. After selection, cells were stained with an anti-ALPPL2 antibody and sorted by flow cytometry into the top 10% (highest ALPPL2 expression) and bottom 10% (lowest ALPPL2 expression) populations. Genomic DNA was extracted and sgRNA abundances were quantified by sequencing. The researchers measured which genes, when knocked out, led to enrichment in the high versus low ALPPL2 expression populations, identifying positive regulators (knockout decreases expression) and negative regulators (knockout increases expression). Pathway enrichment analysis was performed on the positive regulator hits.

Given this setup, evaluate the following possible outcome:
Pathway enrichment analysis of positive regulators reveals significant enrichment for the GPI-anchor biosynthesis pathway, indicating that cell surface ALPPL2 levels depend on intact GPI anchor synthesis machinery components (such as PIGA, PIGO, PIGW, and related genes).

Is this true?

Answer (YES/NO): YES